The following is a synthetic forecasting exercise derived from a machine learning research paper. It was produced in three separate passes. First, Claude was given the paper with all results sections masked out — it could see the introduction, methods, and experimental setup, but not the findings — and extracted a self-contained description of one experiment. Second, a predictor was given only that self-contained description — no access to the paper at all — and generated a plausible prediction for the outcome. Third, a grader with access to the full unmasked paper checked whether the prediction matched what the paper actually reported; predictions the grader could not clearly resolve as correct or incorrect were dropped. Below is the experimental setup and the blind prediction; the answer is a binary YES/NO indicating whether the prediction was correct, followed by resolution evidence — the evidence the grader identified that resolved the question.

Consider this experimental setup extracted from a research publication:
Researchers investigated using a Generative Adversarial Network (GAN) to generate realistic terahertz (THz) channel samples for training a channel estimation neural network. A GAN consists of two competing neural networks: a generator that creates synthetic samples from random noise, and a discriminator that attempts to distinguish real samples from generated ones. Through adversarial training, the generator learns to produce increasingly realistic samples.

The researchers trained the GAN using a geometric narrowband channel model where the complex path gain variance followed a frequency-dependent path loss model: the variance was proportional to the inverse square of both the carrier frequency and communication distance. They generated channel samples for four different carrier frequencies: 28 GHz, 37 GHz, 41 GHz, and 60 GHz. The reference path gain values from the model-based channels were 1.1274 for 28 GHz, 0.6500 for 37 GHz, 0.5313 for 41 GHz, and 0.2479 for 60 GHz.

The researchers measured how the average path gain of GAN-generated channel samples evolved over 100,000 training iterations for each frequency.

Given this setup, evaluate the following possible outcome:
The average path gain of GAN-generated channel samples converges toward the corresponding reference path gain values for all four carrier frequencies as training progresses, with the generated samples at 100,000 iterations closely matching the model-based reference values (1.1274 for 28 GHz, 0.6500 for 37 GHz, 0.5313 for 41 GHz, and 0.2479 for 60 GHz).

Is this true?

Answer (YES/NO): NO